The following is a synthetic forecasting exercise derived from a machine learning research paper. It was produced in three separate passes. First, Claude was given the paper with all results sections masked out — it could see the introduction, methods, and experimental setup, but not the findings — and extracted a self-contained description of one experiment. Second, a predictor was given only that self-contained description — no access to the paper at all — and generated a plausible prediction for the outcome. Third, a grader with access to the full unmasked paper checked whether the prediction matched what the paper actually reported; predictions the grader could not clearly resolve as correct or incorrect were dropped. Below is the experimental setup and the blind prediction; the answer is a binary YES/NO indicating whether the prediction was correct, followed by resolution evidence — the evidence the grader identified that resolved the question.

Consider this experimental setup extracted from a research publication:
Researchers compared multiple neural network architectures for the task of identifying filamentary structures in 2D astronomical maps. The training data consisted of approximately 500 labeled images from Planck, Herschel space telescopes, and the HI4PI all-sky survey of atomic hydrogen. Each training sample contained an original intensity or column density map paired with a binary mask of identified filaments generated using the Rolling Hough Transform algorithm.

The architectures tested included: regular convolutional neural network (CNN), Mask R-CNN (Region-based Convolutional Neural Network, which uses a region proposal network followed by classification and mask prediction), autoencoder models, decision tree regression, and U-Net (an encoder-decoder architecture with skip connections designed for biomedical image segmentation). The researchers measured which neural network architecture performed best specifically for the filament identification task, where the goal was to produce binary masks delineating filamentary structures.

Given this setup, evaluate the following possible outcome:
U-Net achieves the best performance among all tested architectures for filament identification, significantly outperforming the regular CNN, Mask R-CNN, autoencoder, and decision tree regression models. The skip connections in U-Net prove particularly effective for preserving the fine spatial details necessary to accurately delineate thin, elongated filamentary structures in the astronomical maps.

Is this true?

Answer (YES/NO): NO